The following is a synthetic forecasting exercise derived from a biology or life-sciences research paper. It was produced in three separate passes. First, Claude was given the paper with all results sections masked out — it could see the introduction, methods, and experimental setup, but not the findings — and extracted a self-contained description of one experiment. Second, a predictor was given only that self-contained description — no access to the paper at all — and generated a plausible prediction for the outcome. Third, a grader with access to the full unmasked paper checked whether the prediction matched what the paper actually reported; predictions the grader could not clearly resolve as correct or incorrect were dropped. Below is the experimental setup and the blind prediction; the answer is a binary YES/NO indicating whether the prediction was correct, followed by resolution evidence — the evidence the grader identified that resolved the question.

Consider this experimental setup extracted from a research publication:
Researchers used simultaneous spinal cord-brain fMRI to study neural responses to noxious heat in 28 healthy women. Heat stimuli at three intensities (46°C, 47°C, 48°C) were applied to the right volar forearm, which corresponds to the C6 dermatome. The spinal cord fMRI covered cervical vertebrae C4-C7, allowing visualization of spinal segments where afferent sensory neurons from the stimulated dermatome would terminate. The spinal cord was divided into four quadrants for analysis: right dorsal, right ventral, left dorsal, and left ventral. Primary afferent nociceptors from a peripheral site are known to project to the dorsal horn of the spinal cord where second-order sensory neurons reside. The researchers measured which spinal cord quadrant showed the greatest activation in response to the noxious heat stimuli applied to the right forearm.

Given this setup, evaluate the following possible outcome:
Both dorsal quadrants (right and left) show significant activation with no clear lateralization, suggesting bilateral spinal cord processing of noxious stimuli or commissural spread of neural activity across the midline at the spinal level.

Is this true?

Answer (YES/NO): NO